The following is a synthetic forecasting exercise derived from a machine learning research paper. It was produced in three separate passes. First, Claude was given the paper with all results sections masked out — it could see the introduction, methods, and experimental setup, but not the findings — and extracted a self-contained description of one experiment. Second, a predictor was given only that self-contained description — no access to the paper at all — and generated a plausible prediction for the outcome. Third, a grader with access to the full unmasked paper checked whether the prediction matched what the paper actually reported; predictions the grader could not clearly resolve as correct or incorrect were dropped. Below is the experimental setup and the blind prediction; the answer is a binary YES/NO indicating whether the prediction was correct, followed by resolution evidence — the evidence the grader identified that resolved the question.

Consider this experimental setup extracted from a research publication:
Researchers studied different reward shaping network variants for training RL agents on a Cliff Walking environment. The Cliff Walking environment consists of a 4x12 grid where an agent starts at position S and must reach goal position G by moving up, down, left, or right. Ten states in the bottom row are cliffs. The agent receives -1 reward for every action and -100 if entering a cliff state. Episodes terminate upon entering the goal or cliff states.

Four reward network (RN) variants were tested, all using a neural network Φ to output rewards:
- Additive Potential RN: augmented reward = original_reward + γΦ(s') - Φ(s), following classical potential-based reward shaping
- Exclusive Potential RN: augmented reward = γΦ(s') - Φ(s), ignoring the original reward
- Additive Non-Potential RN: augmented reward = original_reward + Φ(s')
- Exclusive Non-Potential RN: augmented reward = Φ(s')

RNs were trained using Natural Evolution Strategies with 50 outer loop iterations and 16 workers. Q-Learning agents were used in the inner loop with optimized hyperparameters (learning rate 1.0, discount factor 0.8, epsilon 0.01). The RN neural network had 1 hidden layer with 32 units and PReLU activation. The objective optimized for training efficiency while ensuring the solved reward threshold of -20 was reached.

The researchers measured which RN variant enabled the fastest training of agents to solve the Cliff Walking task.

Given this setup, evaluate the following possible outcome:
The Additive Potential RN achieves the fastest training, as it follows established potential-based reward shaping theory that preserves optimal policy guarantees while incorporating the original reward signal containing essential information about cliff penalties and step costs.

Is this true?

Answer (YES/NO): NO